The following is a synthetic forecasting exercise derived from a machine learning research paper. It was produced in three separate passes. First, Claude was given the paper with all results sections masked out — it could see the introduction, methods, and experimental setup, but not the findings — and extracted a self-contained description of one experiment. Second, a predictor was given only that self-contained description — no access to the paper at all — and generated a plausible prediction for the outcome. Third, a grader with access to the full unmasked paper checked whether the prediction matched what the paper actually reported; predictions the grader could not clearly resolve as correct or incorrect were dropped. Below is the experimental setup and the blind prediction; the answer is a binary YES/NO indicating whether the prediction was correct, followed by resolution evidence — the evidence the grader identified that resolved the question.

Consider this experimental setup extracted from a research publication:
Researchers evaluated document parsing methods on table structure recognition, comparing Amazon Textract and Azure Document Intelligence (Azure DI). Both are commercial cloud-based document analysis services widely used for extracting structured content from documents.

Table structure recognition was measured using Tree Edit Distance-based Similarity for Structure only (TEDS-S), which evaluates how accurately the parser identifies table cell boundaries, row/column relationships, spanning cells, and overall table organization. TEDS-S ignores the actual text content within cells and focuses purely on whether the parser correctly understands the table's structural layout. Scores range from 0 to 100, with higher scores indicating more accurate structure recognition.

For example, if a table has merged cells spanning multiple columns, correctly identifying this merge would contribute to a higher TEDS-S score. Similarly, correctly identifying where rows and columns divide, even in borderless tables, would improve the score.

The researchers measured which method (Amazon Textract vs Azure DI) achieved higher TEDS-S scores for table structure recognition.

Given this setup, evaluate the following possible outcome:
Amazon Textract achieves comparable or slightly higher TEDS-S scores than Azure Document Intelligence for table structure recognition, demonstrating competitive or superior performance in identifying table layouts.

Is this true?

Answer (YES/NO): YES